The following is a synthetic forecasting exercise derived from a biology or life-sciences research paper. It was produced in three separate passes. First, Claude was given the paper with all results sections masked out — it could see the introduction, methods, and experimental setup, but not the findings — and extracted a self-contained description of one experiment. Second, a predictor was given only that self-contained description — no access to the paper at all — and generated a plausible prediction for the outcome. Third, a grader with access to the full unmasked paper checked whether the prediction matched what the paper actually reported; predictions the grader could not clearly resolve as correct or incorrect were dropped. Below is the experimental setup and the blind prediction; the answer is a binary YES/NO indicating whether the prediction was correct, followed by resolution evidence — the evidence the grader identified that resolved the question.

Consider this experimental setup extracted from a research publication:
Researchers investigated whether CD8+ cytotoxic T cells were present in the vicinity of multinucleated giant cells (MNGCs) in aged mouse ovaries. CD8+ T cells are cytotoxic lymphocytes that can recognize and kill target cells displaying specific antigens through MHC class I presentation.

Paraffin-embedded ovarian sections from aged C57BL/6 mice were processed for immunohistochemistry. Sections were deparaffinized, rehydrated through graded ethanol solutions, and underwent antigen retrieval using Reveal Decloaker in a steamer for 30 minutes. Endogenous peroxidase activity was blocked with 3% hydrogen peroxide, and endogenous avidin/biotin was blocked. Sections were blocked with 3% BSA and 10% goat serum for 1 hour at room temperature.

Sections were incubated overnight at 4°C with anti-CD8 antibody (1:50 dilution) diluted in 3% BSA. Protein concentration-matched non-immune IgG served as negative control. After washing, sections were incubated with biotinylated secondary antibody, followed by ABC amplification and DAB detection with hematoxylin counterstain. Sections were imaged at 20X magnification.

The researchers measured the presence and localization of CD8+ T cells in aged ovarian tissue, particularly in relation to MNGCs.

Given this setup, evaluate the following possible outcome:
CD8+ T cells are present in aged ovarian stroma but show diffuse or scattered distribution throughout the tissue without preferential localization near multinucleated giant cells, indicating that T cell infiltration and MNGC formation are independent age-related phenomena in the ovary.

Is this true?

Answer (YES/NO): NO